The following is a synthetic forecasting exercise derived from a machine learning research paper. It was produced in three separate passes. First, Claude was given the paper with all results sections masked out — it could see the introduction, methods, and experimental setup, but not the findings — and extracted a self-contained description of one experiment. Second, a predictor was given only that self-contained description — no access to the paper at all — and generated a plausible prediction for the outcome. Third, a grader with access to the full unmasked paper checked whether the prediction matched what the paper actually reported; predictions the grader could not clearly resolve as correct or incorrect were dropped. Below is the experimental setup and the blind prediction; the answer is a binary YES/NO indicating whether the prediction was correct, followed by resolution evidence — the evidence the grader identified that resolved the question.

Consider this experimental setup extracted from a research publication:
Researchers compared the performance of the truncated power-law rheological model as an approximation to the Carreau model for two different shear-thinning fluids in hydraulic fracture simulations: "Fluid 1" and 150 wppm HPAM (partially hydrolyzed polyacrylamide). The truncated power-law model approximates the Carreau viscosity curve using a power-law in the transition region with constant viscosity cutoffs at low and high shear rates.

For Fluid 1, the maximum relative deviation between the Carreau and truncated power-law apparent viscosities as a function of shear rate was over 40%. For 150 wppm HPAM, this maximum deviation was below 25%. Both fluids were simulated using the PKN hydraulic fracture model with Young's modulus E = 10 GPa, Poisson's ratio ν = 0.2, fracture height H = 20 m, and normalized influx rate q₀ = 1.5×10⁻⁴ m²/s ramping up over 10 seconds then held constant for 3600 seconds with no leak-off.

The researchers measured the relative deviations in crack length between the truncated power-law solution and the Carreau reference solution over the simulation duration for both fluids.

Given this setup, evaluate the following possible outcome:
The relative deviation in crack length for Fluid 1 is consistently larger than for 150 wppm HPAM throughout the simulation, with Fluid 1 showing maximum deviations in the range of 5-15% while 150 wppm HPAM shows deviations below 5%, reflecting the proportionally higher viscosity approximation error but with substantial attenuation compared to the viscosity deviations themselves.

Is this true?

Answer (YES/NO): NO